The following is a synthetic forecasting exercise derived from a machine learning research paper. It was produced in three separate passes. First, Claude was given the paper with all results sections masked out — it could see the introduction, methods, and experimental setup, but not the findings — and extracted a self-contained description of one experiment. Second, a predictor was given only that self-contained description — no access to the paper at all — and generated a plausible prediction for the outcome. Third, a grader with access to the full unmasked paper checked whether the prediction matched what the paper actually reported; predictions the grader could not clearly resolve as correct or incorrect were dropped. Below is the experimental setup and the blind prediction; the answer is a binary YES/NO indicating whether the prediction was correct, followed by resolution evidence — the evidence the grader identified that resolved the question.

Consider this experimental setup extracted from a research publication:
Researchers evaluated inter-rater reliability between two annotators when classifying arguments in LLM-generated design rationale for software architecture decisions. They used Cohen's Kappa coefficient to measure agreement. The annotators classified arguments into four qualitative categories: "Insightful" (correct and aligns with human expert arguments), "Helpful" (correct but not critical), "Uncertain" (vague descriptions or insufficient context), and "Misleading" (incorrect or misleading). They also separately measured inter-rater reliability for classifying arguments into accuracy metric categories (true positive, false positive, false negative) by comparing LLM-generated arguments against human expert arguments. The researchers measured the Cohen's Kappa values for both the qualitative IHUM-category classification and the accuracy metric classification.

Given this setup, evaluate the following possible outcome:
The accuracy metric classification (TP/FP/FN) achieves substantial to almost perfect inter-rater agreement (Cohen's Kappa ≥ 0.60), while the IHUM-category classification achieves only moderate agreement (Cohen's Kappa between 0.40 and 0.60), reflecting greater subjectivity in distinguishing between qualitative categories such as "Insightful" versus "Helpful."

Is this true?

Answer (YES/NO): NO